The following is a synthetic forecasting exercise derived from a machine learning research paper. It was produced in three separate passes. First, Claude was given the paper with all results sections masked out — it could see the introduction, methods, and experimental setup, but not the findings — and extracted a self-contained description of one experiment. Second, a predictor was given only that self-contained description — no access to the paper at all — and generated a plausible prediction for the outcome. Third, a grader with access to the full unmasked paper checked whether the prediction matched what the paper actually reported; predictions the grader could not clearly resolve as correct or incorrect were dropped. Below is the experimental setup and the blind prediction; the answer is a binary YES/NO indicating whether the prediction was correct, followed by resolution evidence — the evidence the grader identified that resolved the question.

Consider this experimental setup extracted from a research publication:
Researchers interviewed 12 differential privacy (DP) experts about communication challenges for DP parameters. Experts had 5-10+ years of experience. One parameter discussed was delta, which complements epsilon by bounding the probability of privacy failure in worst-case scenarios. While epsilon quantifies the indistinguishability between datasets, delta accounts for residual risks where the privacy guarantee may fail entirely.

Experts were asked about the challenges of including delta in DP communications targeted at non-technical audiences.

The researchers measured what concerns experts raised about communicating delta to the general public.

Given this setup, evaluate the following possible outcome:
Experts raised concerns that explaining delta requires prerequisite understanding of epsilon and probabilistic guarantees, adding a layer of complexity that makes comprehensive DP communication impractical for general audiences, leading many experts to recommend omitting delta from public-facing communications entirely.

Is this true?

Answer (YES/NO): NO